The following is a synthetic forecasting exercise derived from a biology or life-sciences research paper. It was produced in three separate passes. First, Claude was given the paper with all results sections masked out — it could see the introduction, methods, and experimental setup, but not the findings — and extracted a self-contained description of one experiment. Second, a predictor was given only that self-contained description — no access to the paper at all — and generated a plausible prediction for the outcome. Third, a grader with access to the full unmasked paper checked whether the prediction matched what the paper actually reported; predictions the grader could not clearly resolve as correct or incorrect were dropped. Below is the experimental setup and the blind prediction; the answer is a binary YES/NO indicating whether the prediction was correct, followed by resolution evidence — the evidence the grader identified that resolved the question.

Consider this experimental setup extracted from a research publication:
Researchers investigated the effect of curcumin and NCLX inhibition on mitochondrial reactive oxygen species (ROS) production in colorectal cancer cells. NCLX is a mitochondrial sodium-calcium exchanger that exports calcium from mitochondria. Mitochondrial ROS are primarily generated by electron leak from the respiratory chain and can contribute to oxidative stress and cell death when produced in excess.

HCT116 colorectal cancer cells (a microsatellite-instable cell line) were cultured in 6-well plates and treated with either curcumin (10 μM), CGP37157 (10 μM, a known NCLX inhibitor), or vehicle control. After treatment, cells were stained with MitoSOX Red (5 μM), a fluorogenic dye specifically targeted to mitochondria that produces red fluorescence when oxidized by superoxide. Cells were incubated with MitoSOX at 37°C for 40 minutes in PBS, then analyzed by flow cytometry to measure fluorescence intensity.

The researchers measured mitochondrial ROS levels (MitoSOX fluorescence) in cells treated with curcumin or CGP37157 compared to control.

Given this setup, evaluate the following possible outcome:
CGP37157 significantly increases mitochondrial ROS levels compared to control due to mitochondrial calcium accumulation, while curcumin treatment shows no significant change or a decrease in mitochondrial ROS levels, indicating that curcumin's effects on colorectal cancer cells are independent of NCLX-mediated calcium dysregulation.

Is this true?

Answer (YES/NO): NO